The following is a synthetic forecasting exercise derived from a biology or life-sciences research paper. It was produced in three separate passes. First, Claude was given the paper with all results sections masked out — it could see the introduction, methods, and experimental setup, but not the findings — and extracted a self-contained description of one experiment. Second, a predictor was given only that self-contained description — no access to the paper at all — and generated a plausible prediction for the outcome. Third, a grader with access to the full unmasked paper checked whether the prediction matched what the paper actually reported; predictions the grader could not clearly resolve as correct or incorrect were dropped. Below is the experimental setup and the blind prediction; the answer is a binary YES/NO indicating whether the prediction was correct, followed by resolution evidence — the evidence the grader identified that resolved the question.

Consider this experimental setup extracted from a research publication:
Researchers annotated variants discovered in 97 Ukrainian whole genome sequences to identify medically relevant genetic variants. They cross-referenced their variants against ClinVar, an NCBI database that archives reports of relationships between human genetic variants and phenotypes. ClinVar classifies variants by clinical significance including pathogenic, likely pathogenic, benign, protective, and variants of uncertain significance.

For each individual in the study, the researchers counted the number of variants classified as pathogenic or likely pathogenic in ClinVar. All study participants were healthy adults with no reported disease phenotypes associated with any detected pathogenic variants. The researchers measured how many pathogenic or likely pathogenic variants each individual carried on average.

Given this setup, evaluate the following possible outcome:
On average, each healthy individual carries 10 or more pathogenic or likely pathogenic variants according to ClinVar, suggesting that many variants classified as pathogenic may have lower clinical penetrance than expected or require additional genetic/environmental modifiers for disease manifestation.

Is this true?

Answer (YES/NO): YES